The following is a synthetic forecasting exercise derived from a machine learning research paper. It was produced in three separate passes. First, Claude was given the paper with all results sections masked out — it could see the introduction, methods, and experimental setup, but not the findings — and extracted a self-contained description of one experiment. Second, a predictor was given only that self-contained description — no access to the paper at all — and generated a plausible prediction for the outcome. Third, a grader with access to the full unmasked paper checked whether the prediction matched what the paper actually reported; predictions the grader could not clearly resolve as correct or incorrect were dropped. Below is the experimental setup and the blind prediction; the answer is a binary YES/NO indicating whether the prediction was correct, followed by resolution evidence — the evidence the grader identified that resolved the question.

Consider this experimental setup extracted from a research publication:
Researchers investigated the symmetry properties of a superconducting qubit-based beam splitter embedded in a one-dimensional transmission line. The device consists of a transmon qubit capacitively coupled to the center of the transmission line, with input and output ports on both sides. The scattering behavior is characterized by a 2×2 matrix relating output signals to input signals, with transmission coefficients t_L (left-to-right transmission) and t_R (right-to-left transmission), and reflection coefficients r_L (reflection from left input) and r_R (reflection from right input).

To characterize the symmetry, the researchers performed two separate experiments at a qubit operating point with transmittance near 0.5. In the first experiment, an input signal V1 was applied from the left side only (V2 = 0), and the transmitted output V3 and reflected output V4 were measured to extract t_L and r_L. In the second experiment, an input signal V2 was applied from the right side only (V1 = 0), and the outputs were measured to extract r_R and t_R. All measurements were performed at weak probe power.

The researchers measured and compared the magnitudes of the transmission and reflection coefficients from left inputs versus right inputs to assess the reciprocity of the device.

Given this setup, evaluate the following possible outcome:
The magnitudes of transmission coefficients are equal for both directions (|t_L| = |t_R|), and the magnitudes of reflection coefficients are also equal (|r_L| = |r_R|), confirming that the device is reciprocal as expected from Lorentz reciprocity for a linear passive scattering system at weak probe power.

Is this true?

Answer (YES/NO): NO